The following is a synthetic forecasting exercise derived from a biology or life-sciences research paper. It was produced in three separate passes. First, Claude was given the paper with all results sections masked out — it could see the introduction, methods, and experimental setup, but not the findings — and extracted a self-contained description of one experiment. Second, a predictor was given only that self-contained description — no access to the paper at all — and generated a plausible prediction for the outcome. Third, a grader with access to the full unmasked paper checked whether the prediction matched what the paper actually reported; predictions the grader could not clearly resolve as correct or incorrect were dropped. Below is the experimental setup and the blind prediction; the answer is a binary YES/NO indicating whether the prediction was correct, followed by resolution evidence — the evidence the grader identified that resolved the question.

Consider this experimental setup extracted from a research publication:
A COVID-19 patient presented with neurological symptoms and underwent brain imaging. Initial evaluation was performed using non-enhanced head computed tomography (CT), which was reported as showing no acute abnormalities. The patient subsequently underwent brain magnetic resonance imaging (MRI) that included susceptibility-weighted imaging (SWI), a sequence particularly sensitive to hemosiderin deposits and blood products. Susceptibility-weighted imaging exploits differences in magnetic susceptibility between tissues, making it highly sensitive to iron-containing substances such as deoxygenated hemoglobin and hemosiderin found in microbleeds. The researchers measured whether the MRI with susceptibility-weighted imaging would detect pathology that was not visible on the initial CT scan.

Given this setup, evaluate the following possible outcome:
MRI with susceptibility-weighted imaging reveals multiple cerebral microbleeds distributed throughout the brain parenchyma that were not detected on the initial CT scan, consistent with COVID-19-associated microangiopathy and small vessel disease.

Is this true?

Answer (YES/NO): NO